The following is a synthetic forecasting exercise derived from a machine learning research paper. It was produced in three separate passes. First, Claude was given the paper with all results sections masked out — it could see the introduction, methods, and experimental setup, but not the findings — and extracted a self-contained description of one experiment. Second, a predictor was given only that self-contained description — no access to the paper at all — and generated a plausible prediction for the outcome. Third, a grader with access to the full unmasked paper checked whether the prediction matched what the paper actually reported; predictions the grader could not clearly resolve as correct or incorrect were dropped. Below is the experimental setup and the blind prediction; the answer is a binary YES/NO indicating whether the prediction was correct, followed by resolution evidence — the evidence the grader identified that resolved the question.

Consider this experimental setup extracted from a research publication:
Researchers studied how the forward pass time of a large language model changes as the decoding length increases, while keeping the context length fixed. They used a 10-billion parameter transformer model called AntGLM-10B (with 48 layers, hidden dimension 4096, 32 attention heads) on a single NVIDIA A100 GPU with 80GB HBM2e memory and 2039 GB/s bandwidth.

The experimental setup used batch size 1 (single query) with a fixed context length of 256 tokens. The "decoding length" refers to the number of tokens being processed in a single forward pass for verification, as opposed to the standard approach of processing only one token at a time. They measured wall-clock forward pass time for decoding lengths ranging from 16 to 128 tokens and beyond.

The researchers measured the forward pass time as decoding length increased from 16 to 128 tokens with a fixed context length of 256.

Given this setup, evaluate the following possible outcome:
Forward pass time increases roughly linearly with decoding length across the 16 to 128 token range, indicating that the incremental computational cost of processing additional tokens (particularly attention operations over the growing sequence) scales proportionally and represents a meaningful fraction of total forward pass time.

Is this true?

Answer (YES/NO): NO